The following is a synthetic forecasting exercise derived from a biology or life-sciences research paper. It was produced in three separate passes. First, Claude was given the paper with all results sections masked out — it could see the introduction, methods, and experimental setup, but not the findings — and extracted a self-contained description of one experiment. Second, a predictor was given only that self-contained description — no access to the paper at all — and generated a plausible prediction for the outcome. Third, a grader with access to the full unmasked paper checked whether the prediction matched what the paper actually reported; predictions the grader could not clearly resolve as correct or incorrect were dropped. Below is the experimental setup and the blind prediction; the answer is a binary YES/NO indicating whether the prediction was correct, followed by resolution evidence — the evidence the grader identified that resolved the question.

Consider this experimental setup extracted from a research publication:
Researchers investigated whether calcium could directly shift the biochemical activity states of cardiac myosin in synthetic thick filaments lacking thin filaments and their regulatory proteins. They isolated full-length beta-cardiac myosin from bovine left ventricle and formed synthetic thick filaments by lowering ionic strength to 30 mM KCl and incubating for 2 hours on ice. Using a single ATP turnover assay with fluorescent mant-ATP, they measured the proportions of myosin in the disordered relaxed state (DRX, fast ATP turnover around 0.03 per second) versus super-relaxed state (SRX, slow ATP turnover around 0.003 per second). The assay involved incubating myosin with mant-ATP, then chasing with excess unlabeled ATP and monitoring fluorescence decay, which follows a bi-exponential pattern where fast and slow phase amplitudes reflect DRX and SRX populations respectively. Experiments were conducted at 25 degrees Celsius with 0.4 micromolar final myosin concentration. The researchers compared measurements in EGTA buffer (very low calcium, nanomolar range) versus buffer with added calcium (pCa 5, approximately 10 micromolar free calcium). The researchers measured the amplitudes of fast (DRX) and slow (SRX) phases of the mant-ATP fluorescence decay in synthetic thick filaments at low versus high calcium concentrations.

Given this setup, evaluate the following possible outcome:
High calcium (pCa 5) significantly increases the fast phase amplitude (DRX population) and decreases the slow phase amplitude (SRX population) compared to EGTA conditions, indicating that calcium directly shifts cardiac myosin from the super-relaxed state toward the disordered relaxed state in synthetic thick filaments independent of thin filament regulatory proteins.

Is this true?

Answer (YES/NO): YES